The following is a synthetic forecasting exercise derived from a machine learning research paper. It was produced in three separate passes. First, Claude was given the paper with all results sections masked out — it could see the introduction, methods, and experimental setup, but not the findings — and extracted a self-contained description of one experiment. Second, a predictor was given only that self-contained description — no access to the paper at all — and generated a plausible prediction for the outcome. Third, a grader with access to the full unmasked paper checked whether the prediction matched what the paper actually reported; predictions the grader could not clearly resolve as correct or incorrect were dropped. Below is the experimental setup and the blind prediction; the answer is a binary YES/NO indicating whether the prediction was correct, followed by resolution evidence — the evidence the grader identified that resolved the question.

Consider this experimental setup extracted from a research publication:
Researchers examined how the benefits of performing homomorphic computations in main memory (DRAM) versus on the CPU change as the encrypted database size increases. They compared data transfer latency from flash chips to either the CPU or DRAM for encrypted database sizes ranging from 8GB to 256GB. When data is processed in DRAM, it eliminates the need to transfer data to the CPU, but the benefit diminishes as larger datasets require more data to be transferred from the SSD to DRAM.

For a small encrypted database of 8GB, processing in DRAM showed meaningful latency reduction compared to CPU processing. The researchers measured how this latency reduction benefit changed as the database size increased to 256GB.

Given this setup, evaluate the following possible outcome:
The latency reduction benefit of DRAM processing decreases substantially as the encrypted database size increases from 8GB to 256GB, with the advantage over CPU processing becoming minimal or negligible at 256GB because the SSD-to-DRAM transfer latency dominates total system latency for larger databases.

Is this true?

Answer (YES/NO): YES